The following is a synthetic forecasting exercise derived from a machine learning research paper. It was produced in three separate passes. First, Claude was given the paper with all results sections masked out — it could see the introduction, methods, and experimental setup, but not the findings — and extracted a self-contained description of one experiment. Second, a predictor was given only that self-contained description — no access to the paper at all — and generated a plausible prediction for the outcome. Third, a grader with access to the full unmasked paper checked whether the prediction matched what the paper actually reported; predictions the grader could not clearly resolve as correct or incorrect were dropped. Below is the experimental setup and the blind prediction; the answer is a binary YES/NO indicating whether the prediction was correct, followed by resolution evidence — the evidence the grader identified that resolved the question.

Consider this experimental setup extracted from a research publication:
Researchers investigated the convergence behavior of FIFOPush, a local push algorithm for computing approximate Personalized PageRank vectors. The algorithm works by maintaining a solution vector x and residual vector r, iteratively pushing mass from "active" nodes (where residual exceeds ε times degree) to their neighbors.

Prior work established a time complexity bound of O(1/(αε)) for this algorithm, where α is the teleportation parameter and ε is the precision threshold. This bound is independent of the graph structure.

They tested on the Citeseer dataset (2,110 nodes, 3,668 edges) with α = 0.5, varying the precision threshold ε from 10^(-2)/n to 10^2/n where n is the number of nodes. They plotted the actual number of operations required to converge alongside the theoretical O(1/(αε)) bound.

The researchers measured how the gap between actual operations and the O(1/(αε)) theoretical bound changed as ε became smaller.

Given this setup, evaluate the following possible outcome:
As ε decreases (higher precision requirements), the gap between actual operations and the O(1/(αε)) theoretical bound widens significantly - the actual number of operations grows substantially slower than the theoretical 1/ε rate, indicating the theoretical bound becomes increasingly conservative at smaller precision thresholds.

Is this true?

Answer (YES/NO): YES